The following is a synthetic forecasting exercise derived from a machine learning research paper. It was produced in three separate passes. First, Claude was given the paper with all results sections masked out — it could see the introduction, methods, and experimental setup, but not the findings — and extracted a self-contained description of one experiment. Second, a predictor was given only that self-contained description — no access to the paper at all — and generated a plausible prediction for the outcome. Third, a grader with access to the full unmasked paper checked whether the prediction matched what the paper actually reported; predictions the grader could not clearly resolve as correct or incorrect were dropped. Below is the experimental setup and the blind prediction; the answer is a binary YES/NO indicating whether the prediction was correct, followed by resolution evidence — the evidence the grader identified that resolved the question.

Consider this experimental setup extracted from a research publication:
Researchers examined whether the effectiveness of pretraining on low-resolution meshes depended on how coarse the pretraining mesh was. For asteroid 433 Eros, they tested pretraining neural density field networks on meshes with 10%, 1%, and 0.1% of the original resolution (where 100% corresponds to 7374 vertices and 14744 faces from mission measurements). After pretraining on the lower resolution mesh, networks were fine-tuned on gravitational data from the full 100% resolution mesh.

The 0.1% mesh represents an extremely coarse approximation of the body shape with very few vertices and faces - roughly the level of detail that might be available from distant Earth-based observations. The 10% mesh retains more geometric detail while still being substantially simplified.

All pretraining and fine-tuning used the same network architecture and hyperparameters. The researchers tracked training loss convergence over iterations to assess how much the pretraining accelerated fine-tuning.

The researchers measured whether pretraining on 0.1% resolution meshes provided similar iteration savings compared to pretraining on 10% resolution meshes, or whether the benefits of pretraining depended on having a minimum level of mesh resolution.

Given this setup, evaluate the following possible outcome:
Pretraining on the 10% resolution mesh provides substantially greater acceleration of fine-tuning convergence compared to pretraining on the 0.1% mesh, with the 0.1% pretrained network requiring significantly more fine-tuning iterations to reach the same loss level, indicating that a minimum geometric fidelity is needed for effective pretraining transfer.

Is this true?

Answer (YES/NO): NO